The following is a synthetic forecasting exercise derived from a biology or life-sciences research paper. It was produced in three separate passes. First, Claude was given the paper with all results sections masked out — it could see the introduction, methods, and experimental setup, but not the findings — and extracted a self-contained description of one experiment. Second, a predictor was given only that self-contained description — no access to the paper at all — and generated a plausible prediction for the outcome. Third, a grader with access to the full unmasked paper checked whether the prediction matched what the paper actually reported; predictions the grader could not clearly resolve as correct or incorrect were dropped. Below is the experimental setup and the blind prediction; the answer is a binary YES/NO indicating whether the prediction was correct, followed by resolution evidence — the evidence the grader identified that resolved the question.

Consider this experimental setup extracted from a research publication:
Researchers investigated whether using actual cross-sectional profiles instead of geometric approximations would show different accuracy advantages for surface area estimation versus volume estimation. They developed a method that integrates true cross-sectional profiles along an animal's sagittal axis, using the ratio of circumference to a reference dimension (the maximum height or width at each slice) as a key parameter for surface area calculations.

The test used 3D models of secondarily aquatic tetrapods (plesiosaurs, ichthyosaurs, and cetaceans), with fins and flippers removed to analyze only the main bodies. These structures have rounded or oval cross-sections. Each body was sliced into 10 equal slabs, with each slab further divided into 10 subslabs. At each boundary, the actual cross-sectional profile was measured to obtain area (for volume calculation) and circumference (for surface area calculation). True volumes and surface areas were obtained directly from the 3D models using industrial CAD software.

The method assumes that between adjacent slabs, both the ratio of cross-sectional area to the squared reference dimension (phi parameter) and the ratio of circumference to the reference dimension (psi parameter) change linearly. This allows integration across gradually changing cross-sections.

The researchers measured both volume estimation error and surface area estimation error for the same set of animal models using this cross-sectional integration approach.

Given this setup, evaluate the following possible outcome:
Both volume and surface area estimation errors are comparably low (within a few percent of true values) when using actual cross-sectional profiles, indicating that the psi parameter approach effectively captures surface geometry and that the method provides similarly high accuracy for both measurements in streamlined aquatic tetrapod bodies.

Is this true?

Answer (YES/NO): YES